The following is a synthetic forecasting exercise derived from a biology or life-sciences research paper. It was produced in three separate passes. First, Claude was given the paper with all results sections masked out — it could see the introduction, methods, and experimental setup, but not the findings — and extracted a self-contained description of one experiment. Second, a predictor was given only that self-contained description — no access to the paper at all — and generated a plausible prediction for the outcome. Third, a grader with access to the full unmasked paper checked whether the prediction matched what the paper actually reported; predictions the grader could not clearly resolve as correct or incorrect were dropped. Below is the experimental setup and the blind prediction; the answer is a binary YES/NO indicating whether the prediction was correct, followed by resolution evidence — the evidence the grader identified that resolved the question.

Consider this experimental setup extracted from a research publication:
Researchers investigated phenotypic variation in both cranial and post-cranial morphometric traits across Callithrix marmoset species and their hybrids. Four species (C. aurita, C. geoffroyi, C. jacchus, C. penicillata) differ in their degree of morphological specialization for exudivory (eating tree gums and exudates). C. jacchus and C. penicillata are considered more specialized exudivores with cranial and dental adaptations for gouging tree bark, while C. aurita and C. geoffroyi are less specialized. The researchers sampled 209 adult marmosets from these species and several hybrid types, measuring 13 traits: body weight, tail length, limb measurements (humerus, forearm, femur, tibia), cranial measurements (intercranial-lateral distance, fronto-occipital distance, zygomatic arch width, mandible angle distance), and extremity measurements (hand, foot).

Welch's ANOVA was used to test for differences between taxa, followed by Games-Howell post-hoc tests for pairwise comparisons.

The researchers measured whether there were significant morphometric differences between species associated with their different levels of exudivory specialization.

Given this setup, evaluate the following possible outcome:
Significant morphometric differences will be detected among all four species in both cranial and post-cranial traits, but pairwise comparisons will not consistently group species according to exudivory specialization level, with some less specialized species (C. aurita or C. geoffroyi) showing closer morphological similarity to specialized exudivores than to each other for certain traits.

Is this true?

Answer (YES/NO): NO